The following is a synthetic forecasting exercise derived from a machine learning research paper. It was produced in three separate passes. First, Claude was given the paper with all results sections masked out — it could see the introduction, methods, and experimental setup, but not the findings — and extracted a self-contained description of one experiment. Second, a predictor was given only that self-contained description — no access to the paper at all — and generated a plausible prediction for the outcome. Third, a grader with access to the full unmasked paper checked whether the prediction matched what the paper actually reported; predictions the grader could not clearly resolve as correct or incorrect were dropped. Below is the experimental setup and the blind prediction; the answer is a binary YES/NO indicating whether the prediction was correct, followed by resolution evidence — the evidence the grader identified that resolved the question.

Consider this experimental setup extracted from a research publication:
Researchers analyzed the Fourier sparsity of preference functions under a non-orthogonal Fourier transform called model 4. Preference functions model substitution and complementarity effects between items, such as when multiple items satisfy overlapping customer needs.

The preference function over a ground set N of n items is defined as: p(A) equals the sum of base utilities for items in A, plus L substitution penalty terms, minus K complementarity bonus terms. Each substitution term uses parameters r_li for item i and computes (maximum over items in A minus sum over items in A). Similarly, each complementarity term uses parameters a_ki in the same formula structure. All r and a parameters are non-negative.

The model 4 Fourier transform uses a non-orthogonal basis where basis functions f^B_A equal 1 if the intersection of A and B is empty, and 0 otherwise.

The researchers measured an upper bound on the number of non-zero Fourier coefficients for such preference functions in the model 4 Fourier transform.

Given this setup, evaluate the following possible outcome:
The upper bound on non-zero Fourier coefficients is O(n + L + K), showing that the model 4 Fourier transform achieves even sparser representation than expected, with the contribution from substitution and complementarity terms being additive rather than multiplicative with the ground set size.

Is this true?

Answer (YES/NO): NO